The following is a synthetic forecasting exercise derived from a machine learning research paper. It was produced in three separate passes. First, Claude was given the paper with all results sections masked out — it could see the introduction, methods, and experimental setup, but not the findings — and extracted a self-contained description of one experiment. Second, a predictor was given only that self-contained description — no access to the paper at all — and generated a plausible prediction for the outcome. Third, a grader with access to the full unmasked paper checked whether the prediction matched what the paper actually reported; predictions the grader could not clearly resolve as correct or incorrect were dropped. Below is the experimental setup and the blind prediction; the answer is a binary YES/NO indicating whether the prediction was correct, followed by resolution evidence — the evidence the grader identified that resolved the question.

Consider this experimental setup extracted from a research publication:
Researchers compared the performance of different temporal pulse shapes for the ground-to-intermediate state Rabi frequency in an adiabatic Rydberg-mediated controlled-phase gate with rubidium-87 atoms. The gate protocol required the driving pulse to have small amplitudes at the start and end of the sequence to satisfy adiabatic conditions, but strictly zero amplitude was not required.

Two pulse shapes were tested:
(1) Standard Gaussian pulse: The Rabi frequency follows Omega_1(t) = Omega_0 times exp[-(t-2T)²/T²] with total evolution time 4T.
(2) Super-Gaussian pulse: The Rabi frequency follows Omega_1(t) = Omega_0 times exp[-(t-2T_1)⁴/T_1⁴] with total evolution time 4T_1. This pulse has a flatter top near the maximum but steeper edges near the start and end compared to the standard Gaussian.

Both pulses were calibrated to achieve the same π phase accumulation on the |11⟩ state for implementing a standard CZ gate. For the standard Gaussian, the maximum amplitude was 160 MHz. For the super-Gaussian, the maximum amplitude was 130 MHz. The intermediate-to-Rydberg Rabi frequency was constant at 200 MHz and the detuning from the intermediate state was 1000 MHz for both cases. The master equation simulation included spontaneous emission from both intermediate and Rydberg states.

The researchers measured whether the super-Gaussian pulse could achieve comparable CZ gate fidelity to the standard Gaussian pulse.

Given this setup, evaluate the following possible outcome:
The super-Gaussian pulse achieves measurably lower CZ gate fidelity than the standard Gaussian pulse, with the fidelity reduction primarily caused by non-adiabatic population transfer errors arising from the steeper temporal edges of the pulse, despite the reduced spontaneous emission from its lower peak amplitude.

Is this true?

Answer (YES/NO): NO